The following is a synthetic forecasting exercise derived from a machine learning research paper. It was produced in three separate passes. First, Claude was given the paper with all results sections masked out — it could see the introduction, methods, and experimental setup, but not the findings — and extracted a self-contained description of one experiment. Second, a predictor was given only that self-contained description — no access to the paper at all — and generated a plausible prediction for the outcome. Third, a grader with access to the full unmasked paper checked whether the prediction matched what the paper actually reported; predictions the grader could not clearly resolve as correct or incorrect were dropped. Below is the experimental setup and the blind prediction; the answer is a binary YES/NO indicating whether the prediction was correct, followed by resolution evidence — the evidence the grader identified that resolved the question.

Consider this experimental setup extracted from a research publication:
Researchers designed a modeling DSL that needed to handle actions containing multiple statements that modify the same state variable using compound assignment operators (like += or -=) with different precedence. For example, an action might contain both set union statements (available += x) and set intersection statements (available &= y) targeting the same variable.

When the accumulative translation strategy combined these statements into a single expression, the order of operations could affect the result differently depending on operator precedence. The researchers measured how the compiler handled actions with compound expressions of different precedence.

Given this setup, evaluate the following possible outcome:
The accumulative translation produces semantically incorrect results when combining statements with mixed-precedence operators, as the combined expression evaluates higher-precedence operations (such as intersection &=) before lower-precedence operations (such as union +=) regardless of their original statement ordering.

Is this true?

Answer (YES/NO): NO